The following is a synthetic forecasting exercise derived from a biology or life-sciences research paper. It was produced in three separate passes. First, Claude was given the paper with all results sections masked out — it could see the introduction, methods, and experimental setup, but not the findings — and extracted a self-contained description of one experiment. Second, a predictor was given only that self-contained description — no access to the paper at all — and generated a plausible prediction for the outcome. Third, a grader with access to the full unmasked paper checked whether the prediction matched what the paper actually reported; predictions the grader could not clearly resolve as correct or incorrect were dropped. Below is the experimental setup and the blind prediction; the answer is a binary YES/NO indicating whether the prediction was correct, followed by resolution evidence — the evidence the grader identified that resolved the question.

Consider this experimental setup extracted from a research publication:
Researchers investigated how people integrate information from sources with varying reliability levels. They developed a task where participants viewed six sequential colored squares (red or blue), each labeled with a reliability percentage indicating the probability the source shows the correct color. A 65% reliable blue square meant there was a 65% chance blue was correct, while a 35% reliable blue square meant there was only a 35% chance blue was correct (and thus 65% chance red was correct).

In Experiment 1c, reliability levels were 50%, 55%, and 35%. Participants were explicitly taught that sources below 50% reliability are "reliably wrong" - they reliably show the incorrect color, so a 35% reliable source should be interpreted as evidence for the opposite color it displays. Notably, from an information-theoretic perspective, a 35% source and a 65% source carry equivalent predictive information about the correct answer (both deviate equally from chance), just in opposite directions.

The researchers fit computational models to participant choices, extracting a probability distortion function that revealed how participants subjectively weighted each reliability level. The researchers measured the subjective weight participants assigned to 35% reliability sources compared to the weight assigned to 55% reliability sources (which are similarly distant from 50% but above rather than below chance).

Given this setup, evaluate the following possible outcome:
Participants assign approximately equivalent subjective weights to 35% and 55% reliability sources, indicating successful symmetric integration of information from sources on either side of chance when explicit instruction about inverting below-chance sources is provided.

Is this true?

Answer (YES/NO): NO